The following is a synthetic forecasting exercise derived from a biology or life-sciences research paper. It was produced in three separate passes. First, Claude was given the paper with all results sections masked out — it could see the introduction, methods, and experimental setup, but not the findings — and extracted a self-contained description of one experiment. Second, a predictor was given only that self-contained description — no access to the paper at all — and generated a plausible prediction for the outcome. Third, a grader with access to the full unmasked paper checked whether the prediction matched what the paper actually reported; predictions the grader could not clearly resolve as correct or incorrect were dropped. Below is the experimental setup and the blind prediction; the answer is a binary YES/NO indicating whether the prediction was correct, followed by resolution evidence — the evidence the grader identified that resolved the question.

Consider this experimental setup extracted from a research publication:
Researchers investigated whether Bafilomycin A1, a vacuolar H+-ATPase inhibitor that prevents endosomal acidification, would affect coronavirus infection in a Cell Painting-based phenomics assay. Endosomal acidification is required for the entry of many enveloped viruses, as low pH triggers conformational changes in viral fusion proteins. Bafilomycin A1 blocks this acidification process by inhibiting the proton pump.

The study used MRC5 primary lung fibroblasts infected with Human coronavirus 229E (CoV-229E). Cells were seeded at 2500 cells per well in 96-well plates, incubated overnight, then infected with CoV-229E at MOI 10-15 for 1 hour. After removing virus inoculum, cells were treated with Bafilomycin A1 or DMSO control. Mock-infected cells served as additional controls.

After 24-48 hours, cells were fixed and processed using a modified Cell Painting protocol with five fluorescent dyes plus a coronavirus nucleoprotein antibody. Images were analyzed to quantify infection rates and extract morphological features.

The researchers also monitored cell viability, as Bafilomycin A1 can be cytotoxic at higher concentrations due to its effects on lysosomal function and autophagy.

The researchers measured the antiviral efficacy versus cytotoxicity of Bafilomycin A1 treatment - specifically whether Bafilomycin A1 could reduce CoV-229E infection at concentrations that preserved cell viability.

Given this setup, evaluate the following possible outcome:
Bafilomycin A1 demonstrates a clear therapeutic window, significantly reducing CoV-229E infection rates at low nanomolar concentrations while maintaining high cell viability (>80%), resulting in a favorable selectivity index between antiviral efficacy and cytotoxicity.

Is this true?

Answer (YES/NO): NO